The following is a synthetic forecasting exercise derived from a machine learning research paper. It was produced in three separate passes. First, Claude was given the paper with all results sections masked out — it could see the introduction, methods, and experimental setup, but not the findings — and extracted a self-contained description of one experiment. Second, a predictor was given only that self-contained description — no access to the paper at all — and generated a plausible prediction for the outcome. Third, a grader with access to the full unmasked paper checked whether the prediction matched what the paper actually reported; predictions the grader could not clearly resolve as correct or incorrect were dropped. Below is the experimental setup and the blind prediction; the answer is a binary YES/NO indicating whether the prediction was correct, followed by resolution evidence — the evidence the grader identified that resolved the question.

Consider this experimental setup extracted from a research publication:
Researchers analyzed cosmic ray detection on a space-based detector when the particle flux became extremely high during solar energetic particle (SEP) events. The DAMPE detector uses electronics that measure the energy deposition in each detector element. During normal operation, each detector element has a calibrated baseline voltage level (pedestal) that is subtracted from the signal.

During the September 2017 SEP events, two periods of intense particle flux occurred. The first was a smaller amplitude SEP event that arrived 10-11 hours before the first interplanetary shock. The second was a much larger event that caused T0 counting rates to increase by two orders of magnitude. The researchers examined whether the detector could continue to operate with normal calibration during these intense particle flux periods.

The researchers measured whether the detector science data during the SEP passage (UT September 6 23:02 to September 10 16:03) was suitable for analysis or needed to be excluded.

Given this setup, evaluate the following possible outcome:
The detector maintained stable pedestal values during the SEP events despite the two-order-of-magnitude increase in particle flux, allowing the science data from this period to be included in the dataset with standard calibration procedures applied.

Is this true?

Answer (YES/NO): NO